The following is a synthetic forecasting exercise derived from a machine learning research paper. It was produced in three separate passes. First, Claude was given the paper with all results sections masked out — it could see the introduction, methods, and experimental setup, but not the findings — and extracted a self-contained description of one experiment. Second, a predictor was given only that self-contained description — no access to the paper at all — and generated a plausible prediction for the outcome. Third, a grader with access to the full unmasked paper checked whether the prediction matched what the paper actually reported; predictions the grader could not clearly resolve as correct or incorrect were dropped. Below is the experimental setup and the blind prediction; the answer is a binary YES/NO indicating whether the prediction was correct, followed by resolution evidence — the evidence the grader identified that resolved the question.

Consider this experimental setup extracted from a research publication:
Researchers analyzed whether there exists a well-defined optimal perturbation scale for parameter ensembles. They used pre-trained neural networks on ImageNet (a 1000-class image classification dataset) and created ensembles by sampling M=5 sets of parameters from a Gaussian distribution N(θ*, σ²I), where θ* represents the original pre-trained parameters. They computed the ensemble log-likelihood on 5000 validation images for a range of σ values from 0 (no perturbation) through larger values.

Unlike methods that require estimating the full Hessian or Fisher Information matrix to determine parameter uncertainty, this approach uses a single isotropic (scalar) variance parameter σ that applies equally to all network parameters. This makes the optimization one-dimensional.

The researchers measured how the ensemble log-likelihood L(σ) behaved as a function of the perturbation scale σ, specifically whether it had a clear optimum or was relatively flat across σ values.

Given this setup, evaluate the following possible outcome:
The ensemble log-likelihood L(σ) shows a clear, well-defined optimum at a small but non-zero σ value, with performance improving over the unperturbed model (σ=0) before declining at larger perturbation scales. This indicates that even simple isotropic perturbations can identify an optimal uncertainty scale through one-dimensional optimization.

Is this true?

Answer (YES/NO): YES